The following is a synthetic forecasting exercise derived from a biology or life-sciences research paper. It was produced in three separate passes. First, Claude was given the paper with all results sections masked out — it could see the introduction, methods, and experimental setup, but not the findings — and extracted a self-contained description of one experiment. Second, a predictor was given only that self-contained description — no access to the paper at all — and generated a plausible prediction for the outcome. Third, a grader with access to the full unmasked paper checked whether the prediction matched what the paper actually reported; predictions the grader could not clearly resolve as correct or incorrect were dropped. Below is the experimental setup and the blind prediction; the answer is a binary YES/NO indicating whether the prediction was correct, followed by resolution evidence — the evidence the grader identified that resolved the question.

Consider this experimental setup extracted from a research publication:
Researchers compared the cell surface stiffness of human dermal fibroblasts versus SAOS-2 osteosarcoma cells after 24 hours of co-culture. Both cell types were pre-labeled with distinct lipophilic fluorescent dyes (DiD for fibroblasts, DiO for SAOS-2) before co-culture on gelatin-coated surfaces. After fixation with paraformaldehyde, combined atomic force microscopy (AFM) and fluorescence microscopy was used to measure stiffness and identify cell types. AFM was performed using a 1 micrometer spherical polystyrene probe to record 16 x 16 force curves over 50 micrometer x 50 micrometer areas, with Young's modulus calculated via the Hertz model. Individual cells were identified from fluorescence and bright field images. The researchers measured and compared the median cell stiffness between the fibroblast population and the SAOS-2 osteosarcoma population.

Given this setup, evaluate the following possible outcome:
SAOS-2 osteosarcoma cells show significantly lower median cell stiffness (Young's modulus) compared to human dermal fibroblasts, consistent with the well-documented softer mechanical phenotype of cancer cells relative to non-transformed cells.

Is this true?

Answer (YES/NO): YES